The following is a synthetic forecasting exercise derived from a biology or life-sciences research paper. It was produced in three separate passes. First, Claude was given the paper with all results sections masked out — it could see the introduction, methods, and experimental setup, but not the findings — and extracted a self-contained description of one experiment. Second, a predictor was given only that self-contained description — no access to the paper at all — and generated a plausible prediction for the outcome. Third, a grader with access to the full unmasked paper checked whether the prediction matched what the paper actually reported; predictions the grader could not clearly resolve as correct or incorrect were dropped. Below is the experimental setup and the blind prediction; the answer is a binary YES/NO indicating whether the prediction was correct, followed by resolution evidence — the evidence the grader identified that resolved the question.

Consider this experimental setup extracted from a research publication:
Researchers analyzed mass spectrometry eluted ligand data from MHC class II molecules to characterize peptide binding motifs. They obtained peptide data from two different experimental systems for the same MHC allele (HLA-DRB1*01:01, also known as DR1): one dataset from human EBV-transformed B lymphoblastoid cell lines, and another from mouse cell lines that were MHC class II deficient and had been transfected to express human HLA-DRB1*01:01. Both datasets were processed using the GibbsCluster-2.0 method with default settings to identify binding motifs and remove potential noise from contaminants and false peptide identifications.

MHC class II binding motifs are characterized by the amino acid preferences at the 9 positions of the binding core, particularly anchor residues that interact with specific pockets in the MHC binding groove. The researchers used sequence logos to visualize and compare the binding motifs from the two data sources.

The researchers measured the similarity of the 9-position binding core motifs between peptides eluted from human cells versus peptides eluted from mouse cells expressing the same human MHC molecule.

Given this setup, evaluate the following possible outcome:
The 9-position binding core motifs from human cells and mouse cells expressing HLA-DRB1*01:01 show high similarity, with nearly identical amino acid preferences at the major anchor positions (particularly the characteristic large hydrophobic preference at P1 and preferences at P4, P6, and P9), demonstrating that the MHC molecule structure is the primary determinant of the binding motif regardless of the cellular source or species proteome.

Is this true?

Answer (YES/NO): YES